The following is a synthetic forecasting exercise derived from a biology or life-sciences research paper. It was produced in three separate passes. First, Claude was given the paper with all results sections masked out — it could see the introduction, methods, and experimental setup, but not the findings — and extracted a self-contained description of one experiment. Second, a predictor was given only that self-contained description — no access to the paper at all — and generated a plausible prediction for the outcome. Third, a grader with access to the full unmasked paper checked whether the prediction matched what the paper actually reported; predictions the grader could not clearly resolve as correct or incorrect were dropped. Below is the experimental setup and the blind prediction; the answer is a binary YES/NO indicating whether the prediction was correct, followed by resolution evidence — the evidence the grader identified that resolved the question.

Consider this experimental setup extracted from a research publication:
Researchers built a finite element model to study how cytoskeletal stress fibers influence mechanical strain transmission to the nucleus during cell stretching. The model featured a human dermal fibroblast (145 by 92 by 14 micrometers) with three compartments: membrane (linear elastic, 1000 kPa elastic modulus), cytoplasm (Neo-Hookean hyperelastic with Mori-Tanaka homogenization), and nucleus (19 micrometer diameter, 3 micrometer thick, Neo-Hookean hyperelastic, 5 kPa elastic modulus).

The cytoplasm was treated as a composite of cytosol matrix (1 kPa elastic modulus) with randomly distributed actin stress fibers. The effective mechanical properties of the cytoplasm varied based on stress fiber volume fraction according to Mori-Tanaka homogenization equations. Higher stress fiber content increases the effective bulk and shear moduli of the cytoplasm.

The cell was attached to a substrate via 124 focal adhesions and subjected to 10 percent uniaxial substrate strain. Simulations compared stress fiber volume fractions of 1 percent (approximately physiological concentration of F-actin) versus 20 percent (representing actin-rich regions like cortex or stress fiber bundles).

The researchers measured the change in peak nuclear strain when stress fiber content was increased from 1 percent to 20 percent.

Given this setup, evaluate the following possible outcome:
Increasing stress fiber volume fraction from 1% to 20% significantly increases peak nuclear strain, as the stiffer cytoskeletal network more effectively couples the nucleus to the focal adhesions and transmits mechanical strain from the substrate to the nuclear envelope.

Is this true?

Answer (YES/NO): NO